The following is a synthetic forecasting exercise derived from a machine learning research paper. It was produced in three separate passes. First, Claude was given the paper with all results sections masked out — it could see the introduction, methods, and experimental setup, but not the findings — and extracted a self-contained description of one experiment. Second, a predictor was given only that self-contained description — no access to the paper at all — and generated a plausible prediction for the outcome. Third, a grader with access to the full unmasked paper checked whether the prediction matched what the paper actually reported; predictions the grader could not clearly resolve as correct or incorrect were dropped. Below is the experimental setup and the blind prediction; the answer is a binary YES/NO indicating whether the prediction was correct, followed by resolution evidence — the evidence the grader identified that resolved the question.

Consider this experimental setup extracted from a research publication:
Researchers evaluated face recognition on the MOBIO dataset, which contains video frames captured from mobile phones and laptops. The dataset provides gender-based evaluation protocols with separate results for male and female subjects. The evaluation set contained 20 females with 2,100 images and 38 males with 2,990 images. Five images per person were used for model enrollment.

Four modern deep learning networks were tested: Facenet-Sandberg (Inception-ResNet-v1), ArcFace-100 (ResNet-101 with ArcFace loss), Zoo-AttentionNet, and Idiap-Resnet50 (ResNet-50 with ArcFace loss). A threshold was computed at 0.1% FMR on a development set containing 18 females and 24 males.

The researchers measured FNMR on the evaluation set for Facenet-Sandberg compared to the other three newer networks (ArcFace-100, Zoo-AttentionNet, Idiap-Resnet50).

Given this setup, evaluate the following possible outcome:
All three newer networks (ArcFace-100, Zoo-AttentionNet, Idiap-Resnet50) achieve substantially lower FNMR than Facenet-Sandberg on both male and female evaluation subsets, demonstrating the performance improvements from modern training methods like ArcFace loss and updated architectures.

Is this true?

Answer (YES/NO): YES